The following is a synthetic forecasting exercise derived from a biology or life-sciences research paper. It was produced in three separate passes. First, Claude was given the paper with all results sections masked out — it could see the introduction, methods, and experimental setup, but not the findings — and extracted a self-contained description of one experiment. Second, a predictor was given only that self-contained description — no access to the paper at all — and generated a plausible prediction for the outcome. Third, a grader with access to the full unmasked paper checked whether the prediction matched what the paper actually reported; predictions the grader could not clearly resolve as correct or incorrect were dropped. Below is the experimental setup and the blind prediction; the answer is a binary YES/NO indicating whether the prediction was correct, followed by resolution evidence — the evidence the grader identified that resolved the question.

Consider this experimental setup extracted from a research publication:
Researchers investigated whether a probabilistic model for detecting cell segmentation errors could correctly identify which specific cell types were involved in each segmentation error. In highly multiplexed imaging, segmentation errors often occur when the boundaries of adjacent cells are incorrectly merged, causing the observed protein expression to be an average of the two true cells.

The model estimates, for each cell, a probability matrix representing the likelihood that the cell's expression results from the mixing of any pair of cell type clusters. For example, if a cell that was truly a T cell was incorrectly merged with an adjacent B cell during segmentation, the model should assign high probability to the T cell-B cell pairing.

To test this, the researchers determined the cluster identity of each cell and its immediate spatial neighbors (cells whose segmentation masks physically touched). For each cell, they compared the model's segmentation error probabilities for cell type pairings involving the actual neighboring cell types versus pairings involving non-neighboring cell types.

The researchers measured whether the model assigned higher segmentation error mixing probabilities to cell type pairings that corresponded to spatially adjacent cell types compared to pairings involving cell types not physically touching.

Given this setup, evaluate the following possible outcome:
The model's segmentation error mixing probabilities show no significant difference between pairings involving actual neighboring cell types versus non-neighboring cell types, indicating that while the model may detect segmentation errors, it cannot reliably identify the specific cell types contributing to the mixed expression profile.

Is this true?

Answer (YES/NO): NO